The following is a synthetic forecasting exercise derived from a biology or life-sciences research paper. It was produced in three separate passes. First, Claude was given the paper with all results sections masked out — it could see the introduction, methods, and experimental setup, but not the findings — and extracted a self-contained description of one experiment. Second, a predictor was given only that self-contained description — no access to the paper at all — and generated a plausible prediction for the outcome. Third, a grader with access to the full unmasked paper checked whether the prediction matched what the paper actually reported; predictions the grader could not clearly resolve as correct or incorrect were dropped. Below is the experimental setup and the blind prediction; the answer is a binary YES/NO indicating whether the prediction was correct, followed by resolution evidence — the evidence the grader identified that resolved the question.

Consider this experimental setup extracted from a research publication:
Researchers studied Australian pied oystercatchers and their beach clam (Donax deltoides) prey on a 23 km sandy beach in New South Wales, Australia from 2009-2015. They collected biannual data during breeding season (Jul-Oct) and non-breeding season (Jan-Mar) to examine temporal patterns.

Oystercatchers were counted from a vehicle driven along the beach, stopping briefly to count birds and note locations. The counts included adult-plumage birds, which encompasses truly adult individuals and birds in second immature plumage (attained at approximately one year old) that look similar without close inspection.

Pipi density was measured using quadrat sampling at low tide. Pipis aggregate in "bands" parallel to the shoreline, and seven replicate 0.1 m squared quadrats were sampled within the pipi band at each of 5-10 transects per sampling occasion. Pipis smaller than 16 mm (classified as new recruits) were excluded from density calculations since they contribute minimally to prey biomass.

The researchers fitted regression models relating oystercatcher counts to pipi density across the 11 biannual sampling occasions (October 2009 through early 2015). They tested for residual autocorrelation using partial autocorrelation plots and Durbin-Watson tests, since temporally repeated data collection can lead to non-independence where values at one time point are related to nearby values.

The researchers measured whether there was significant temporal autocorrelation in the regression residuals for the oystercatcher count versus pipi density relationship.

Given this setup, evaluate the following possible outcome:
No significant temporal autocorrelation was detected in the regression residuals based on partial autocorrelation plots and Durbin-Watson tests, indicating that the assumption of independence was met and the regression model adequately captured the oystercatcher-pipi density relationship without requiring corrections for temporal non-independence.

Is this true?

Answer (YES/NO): YES